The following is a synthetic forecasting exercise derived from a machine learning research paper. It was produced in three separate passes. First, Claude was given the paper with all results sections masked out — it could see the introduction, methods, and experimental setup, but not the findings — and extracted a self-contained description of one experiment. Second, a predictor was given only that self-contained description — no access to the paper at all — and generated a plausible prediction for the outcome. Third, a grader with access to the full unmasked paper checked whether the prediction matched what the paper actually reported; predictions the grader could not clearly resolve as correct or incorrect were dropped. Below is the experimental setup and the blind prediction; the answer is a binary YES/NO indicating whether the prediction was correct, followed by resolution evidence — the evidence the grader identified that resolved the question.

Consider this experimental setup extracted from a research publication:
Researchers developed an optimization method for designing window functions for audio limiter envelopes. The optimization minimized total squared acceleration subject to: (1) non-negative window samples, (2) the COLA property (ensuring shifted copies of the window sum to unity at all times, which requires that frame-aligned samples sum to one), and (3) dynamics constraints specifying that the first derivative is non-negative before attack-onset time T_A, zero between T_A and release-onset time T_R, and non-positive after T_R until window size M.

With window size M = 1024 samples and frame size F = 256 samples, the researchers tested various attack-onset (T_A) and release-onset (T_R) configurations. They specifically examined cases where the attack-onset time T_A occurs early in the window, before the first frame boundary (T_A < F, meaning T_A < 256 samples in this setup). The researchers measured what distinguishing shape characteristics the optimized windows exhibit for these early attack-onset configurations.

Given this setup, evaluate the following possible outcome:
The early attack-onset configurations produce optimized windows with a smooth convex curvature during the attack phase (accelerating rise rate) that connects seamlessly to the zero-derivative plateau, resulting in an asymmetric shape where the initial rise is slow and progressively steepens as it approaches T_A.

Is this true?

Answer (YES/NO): NO